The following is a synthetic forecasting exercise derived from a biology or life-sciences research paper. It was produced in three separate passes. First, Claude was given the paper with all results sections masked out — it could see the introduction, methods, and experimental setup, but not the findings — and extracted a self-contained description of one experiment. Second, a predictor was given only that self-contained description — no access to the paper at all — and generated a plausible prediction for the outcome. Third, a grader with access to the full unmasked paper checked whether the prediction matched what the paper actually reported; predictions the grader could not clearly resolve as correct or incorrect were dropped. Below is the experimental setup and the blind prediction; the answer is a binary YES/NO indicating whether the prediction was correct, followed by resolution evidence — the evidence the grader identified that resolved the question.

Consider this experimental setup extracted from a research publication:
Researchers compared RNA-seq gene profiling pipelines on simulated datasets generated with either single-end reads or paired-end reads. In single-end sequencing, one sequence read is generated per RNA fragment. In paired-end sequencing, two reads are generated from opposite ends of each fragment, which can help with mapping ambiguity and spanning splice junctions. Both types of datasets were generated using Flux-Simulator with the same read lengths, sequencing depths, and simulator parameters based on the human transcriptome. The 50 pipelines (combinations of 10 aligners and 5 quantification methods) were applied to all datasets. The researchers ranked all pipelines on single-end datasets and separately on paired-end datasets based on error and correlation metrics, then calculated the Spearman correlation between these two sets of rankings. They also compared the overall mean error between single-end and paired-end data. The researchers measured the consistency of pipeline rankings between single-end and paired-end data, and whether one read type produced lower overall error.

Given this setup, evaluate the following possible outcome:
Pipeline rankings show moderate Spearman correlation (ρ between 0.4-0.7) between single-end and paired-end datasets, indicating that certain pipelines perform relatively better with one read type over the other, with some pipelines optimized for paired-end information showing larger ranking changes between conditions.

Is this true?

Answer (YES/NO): NO